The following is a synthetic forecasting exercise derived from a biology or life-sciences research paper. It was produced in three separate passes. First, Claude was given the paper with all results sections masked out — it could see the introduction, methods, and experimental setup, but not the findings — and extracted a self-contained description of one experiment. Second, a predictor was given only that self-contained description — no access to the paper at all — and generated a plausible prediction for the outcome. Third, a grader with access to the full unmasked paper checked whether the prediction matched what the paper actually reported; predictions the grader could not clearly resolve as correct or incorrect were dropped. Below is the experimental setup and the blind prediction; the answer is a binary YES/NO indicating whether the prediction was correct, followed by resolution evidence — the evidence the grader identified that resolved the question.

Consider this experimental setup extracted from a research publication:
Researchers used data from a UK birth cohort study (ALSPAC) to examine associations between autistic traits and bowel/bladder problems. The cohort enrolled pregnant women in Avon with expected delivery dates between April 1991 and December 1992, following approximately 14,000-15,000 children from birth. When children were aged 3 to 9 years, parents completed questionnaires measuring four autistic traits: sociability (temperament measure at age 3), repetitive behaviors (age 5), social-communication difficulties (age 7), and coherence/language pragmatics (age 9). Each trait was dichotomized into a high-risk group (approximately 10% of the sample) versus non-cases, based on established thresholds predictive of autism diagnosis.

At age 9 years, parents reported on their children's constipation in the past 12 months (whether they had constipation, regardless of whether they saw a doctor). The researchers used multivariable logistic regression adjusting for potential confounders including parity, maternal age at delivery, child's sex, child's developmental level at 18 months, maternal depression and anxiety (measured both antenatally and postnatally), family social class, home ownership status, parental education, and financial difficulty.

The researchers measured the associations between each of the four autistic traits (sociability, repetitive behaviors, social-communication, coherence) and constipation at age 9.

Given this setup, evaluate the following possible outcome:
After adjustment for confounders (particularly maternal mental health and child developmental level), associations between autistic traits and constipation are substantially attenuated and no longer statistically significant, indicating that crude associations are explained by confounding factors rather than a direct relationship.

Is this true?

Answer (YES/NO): NO